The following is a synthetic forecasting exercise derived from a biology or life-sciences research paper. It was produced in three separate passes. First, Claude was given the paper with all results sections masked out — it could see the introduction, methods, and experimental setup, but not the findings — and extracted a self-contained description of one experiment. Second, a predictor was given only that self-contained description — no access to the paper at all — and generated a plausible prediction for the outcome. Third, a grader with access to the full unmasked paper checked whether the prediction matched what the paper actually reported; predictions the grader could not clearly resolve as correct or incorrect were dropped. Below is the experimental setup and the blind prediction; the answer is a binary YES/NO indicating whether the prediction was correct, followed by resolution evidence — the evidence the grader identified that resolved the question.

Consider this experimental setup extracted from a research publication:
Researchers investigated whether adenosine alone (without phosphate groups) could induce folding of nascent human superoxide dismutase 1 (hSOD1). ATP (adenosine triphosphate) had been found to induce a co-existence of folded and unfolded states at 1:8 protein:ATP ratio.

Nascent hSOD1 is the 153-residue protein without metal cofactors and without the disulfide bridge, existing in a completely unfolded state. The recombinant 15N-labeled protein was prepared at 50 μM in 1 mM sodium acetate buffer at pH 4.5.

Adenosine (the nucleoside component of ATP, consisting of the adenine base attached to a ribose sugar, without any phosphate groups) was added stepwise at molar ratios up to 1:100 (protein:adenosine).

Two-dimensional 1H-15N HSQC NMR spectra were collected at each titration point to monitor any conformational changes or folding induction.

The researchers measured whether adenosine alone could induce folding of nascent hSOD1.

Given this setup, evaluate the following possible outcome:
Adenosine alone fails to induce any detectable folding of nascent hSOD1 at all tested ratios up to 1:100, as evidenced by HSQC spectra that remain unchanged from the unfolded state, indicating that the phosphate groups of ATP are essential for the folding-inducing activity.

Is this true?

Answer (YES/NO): YES